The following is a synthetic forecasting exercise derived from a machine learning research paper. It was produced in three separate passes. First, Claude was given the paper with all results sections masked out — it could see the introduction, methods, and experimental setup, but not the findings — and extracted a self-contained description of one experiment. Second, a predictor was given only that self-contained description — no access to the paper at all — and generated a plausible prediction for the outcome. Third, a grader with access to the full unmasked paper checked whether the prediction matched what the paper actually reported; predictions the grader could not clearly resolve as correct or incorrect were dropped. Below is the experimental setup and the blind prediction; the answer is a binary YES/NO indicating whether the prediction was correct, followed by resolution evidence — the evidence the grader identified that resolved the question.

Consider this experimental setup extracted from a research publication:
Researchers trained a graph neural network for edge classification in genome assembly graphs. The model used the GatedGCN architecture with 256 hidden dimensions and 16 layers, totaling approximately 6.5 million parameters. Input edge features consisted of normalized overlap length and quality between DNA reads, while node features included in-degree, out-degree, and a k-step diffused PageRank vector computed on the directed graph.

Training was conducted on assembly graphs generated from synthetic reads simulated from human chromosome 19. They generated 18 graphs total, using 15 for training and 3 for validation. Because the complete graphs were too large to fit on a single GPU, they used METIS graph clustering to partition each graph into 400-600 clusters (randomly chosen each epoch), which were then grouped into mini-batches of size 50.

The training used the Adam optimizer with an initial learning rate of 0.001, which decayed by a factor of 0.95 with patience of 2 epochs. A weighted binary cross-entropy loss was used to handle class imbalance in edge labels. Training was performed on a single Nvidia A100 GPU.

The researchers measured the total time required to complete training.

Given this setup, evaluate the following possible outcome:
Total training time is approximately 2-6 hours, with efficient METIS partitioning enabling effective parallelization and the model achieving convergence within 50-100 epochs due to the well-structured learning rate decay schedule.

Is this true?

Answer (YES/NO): NO